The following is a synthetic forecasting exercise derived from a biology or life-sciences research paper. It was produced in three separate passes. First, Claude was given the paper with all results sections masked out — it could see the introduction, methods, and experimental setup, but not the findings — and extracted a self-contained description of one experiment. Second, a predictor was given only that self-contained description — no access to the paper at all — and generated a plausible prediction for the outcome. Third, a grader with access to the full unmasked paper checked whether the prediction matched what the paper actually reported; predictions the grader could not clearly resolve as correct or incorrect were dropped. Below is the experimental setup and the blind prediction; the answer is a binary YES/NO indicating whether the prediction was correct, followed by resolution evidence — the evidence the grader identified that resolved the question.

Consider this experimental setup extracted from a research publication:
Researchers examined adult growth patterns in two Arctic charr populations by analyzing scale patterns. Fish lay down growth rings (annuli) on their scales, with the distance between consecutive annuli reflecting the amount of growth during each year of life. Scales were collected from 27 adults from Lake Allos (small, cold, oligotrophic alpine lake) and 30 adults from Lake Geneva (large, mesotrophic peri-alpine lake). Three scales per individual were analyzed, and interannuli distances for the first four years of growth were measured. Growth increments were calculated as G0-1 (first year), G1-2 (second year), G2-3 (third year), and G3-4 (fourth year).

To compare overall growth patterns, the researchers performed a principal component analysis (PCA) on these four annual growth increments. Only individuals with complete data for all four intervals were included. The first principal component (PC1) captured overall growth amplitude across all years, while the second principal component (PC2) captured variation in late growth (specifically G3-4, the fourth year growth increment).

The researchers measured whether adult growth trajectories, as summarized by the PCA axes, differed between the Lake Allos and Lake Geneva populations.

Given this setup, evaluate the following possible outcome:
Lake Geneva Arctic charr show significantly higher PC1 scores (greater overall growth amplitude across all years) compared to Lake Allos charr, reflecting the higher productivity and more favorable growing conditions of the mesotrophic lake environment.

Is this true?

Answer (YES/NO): YES